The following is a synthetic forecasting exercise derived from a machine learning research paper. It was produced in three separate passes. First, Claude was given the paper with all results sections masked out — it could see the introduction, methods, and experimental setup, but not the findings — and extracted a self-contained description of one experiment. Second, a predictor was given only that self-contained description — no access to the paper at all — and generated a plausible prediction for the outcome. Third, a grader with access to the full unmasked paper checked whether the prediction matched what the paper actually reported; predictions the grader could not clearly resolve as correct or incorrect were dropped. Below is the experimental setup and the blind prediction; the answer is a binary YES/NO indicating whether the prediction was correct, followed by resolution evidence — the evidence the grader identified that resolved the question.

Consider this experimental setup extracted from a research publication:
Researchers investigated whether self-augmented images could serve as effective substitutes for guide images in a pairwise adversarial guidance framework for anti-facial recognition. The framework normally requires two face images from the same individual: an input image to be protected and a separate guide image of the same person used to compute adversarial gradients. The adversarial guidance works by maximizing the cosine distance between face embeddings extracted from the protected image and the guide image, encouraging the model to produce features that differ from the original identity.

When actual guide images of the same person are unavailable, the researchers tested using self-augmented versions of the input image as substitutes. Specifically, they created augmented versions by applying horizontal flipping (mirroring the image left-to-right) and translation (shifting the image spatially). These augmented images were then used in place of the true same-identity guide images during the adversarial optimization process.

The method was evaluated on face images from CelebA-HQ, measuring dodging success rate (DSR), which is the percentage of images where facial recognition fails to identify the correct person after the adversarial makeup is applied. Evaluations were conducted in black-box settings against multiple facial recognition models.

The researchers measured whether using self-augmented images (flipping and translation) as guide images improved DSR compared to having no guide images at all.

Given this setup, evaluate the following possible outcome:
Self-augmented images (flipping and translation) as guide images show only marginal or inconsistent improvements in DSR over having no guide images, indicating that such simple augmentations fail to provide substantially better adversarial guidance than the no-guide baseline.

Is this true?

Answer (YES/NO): YES